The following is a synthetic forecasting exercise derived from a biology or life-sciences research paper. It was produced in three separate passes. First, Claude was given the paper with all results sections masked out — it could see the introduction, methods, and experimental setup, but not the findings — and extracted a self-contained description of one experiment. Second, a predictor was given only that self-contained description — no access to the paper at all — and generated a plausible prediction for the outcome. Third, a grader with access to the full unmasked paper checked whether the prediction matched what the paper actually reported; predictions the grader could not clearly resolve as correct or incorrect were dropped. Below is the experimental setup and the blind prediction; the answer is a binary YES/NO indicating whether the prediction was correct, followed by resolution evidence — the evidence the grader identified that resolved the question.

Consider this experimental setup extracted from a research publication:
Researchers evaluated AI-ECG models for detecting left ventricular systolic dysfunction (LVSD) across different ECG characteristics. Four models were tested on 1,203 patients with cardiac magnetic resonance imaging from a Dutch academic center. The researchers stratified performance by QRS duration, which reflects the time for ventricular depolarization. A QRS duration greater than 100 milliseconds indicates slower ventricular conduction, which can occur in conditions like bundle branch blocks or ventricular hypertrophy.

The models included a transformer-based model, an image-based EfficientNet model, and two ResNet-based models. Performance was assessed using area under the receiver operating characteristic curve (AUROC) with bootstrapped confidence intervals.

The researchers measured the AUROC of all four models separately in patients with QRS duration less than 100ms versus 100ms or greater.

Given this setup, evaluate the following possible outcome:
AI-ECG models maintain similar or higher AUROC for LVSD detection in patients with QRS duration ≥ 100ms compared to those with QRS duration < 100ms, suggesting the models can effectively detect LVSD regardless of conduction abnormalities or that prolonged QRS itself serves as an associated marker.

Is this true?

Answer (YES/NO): NO